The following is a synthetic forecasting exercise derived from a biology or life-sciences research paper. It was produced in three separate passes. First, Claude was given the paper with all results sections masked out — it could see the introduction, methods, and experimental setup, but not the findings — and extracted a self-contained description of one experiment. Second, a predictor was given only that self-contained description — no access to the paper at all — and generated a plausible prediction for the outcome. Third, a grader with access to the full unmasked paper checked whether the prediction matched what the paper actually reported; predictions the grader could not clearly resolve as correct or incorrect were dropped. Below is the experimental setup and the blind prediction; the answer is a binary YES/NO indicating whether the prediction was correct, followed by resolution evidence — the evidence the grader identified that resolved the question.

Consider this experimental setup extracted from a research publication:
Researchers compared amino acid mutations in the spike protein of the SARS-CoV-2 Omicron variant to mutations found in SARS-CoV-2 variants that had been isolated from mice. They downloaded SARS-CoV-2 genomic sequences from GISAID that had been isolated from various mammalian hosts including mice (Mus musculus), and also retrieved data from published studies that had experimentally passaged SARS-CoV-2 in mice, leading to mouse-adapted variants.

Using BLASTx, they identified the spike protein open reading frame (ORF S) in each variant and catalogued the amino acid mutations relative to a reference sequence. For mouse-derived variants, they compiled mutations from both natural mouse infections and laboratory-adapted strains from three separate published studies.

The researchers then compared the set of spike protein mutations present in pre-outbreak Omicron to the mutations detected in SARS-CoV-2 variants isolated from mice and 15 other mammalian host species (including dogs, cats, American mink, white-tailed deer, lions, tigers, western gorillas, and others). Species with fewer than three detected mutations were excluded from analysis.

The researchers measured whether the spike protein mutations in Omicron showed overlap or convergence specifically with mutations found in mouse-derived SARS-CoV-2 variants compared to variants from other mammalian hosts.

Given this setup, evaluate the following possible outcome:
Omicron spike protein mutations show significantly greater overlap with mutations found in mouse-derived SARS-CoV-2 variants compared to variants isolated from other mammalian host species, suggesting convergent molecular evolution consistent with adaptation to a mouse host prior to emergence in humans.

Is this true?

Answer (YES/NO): YES